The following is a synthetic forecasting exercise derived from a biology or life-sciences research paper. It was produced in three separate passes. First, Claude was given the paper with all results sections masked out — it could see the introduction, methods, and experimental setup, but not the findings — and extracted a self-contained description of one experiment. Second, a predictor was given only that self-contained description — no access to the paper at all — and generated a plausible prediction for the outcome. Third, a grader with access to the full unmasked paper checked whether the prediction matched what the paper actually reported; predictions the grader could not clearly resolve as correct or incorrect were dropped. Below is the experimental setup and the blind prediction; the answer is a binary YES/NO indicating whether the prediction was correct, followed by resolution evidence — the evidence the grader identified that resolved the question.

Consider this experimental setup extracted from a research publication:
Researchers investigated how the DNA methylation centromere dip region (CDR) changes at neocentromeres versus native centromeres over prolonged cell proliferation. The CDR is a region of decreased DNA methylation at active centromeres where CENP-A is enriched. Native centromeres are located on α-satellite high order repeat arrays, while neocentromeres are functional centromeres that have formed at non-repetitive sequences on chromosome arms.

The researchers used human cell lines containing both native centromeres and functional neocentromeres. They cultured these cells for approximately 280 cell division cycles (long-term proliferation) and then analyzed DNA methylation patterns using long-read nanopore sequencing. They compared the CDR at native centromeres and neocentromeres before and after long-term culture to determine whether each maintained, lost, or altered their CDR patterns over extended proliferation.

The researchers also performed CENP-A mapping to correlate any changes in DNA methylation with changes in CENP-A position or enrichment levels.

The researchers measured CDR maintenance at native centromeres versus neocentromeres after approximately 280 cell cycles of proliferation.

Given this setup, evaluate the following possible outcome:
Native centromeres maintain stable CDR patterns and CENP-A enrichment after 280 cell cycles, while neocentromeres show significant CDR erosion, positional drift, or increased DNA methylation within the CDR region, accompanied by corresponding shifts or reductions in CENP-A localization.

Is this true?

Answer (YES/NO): YES